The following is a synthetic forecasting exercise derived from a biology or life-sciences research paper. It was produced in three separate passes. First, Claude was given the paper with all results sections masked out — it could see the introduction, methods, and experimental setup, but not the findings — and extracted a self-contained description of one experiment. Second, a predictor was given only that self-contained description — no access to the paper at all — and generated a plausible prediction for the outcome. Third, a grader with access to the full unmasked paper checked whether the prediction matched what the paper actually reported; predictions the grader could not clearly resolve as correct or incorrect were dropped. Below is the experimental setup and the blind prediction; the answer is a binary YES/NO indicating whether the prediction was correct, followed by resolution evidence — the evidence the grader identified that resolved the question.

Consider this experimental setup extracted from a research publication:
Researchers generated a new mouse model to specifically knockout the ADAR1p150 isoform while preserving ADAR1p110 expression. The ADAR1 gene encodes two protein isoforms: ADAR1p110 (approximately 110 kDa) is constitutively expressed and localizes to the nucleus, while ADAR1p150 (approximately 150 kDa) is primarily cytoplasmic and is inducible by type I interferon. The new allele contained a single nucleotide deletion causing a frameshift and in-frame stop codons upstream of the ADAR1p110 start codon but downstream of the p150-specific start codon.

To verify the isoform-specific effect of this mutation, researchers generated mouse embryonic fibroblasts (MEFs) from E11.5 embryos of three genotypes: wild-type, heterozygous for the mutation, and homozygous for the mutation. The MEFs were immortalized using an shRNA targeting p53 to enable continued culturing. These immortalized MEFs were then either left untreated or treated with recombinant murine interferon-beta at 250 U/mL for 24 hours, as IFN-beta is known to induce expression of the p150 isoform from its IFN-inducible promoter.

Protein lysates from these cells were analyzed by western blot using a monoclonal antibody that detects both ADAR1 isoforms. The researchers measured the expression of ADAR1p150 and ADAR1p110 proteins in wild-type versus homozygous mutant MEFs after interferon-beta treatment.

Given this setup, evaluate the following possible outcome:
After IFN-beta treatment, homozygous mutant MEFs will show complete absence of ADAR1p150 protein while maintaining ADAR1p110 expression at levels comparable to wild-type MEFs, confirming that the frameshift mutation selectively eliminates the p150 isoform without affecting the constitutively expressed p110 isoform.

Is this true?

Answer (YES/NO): YES